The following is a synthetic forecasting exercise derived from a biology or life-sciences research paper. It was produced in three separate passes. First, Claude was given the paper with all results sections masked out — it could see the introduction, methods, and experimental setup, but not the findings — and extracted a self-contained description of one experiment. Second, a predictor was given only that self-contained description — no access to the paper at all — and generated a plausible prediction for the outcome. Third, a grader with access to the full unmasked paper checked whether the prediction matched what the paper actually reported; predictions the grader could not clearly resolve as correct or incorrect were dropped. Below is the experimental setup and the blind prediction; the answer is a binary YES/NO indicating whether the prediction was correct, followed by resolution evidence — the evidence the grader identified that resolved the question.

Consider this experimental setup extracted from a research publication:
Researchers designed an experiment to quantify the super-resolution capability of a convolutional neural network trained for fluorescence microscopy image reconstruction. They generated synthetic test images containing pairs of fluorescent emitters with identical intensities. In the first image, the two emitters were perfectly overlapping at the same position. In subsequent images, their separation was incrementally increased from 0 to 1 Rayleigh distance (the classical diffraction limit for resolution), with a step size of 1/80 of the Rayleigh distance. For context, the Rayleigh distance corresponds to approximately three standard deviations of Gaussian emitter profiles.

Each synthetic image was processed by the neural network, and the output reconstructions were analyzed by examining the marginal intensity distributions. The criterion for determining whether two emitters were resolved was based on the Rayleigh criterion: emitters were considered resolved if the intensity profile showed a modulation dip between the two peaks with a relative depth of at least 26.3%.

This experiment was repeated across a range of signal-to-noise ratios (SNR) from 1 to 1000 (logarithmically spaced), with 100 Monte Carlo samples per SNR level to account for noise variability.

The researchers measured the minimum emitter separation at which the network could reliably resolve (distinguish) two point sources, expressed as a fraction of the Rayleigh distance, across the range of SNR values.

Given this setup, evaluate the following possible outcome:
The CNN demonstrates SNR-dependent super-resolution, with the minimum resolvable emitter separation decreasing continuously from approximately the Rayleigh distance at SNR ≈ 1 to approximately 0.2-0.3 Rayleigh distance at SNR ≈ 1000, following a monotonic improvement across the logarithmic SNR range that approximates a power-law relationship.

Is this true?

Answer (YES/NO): NO